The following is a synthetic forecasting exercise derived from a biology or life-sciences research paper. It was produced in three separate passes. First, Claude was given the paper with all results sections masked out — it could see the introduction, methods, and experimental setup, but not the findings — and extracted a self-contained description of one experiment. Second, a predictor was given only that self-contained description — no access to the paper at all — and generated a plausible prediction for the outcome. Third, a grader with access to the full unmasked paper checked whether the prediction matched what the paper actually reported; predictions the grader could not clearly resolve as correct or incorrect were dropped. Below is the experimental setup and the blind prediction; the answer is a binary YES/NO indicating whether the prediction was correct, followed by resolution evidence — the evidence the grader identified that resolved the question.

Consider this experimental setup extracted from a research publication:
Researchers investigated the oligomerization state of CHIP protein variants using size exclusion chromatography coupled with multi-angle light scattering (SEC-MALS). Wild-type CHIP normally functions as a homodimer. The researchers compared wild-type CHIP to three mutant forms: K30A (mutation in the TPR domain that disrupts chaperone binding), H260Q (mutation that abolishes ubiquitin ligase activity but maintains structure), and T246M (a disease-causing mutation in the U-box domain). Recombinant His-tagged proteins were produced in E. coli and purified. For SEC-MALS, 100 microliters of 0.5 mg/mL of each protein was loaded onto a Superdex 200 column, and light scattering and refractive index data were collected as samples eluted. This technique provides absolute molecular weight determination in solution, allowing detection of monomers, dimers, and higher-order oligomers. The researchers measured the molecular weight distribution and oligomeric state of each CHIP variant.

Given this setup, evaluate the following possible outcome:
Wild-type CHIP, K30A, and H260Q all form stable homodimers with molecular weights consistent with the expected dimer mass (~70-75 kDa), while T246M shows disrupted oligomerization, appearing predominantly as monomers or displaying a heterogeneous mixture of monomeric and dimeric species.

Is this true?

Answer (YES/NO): NO